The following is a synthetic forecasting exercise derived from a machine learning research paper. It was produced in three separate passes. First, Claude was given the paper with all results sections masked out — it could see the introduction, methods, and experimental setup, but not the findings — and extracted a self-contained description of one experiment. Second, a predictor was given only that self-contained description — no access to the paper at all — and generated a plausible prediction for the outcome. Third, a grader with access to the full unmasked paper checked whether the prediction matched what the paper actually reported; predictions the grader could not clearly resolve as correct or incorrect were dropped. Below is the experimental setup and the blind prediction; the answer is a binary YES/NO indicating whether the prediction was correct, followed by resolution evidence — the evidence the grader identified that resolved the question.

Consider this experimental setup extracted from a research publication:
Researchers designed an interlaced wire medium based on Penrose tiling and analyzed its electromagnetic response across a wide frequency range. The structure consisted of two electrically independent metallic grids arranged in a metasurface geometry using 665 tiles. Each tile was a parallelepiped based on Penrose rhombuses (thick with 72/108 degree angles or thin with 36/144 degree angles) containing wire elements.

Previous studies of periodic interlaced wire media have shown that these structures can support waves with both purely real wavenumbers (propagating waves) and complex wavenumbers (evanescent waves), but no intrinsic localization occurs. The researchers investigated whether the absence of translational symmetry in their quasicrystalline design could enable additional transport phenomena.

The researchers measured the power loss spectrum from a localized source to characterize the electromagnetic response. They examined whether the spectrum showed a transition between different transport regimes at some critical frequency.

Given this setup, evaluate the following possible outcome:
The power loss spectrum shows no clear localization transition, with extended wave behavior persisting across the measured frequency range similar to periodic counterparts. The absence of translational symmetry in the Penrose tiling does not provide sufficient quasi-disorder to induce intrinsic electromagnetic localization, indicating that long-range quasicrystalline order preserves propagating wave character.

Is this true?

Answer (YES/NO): NO